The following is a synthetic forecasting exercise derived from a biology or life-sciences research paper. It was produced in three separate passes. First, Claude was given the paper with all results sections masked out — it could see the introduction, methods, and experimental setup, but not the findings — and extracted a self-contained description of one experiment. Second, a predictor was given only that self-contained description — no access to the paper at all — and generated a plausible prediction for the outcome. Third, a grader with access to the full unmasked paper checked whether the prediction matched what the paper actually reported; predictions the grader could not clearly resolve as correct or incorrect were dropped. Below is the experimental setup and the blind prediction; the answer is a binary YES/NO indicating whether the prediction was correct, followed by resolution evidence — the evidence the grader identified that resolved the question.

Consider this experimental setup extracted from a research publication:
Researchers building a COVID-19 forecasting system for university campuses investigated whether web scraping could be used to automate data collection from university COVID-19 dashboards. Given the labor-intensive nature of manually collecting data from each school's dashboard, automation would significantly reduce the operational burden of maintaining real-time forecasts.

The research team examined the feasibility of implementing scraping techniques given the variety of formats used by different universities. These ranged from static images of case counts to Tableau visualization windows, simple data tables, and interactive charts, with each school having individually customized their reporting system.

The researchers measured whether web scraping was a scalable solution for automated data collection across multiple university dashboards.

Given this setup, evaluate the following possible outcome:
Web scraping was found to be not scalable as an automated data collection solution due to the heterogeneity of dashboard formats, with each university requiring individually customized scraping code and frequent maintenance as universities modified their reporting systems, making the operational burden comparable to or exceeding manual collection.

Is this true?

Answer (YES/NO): NO